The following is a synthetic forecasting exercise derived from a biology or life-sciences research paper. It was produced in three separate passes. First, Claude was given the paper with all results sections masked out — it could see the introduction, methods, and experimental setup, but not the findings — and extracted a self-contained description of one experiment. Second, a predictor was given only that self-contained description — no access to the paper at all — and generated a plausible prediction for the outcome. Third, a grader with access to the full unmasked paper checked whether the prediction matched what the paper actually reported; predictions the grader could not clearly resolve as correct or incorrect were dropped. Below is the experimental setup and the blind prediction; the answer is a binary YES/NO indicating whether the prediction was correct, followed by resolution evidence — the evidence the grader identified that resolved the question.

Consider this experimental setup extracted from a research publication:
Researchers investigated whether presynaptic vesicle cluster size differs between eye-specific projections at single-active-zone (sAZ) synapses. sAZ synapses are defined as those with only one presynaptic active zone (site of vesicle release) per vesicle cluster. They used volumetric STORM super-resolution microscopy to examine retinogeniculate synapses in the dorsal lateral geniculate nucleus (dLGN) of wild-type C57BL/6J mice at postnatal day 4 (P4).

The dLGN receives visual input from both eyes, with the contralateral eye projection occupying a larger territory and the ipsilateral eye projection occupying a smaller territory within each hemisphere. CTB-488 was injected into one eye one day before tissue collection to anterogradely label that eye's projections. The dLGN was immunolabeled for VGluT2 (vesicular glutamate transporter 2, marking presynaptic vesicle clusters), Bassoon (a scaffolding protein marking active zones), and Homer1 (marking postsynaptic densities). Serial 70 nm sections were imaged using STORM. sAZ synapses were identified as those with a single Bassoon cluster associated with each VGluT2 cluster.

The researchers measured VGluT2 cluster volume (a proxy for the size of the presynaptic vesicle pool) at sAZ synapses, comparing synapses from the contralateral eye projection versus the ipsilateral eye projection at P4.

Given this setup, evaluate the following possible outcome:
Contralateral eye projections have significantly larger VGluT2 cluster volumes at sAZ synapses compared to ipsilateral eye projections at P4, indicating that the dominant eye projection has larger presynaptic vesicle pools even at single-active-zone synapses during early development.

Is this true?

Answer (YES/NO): YES